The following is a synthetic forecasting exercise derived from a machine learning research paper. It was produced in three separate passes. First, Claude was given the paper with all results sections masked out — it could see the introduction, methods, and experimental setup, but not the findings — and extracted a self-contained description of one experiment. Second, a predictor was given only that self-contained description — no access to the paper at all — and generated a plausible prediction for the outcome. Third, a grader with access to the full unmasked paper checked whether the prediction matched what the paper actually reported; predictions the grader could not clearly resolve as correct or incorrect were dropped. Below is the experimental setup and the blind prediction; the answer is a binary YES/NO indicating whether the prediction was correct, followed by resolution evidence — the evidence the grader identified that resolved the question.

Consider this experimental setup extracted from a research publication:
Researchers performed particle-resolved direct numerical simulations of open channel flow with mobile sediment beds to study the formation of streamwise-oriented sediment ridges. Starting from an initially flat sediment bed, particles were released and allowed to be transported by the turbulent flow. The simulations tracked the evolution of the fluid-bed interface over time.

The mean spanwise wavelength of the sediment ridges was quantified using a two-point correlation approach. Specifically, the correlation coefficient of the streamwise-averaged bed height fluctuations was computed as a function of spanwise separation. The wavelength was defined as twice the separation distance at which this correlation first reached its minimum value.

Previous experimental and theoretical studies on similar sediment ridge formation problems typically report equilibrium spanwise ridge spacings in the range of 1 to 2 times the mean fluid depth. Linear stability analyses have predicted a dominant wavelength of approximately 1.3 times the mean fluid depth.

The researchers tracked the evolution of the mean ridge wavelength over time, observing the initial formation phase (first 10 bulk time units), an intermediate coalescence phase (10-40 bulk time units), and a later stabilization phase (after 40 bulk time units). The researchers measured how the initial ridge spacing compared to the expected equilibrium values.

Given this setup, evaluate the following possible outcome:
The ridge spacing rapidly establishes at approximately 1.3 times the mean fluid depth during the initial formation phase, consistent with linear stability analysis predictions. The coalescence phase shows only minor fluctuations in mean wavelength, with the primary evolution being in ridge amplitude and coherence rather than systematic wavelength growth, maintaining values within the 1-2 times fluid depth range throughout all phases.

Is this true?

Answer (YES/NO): NO